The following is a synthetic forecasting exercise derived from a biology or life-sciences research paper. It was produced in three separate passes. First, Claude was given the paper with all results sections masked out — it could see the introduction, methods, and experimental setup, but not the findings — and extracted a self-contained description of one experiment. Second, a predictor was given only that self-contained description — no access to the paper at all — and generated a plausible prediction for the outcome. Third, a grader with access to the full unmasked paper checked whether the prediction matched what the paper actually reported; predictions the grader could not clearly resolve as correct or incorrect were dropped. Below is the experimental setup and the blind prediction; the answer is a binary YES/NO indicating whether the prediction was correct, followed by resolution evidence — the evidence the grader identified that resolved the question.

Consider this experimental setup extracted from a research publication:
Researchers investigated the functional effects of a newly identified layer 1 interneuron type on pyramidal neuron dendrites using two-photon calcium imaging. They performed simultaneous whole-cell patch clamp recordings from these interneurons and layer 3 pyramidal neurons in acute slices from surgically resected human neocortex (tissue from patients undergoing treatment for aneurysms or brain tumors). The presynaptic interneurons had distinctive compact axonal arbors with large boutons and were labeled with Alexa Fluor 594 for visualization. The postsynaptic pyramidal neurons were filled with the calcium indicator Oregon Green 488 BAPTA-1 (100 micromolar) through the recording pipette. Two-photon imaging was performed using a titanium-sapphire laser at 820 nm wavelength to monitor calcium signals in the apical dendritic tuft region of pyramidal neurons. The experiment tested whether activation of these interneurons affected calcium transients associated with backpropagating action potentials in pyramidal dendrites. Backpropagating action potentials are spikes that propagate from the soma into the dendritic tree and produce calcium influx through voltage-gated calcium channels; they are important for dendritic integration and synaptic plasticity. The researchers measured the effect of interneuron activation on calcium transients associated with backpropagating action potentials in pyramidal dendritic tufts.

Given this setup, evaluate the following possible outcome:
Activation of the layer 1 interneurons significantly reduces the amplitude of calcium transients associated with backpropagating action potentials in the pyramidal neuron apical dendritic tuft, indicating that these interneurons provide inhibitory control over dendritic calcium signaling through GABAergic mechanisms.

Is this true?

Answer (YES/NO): YES